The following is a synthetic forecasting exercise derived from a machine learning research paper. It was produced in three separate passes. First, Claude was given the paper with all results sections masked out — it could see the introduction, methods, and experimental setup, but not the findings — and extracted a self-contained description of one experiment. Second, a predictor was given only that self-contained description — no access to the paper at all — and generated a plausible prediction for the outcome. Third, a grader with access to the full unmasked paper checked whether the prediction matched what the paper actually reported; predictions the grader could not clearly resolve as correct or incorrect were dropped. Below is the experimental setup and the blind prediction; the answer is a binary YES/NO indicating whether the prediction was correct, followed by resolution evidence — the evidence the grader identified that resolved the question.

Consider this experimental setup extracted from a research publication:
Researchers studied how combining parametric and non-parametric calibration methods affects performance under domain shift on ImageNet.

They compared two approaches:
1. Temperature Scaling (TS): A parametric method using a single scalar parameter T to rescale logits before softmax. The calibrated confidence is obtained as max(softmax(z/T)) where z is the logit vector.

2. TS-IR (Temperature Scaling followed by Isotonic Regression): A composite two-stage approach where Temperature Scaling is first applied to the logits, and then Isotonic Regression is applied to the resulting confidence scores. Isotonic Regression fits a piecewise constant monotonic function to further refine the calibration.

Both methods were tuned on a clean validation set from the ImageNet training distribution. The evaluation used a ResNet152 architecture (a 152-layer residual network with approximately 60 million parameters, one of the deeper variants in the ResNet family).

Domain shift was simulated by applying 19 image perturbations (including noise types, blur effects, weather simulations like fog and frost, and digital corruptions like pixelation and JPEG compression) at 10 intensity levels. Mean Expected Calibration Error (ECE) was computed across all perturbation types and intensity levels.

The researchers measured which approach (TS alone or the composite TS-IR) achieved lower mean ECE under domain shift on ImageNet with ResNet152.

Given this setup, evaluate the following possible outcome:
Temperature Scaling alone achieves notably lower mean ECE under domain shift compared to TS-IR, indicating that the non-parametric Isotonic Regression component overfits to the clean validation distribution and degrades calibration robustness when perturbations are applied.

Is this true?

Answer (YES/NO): YES